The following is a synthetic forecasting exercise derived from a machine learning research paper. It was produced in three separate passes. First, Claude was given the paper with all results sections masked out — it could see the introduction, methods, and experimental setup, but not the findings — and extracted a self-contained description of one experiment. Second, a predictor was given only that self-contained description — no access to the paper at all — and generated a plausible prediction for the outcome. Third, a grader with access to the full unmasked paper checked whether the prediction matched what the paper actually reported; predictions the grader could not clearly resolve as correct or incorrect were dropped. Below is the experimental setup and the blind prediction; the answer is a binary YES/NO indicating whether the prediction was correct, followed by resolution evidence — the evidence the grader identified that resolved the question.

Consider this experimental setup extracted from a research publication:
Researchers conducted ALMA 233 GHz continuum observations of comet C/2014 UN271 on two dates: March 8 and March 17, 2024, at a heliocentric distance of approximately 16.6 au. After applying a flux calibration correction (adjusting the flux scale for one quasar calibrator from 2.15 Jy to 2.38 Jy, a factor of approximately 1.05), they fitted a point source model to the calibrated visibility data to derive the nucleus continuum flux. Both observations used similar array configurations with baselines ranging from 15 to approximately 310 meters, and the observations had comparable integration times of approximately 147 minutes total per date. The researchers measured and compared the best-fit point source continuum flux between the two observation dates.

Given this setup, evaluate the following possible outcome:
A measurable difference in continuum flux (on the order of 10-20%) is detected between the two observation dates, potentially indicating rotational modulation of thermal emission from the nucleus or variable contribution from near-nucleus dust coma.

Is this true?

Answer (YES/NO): NO